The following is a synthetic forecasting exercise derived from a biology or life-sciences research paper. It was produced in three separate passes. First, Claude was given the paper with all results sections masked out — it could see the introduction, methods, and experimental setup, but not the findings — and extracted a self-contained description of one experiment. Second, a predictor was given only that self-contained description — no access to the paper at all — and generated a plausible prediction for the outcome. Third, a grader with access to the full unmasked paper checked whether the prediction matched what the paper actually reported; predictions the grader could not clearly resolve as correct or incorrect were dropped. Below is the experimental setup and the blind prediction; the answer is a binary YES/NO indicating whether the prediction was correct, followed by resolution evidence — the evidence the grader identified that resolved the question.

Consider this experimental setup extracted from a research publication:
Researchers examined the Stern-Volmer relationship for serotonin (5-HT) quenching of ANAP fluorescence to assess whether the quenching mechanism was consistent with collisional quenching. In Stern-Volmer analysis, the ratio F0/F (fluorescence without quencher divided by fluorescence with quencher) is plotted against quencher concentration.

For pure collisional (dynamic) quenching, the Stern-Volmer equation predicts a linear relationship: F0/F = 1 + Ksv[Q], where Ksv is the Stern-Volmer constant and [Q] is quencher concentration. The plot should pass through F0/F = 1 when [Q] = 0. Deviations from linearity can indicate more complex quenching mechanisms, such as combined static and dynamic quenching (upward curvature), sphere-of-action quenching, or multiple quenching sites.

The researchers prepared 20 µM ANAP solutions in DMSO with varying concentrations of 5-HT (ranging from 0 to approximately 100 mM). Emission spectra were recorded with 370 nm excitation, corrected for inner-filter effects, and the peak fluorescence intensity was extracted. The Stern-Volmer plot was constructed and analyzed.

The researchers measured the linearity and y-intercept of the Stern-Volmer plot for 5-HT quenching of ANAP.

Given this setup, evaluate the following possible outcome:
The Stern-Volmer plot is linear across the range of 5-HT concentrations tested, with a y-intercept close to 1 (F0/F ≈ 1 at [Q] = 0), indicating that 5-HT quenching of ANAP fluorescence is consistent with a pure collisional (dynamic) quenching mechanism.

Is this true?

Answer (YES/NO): YES